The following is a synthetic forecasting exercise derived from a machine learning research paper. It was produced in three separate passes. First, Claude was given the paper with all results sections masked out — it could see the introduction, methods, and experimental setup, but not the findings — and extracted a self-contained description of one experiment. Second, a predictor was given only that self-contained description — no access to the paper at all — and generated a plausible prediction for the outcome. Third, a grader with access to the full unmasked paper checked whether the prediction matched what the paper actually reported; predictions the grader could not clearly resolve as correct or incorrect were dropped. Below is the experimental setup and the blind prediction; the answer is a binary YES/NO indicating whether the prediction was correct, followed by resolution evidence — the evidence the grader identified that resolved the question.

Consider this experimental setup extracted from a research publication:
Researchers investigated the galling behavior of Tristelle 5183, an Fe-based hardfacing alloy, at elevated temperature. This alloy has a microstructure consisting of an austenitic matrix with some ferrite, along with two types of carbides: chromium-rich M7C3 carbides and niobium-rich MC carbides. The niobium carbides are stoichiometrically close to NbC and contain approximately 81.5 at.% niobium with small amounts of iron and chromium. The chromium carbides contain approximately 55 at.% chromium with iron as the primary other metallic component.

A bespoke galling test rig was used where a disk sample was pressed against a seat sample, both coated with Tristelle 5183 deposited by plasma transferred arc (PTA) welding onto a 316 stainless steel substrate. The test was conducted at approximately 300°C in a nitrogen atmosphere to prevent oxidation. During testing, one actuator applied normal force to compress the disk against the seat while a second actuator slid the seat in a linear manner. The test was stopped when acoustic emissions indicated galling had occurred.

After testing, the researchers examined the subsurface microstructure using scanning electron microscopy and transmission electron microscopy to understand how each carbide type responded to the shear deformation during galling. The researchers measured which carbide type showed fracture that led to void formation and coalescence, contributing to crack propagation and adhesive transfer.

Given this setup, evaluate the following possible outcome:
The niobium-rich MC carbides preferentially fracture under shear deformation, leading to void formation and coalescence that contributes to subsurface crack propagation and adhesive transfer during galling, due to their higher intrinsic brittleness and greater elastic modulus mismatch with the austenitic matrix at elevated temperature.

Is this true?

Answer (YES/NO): NO